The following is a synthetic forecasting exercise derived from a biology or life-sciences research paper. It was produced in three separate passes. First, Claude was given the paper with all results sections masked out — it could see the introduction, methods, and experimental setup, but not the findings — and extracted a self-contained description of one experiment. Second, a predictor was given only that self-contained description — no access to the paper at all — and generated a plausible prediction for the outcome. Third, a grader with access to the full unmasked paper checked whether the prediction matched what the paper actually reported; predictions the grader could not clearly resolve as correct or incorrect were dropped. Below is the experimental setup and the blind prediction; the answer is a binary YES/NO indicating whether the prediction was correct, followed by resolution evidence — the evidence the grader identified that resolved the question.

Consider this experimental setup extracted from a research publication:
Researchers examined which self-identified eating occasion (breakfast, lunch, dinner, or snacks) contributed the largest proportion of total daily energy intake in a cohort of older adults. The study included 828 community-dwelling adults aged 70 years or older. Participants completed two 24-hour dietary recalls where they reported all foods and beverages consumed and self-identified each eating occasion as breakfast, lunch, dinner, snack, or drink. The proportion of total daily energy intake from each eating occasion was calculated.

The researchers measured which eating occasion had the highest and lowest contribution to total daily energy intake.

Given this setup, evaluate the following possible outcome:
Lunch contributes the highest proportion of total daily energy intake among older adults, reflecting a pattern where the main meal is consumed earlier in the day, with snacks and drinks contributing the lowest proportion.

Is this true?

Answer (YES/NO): NO